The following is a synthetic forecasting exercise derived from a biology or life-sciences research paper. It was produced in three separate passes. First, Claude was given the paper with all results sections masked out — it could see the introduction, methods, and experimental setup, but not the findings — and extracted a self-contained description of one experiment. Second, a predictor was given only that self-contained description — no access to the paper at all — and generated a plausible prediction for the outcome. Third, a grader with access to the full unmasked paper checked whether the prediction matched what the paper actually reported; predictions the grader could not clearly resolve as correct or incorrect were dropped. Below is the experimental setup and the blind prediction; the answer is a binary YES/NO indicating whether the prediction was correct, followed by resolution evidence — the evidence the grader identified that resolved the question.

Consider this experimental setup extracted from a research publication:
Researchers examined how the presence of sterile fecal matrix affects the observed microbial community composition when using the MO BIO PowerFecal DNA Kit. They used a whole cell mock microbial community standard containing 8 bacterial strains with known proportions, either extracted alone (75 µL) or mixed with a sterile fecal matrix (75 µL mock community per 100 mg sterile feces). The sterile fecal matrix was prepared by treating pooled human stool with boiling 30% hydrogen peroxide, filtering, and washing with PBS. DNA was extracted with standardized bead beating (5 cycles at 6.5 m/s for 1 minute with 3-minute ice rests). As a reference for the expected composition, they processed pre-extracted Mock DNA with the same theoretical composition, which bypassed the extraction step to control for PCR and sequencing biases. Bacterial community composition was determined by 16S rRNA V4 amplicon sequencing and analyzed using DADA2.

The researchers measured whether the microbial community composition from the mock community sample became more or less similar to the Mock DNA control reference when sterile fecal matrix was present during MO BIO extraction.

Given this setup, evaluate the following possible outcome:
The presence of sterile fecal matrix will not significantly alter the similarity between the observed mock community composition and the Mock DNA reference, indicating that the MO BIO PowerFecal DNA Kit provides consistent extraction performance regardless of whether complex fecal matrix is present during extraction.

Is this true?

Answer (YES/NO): NO